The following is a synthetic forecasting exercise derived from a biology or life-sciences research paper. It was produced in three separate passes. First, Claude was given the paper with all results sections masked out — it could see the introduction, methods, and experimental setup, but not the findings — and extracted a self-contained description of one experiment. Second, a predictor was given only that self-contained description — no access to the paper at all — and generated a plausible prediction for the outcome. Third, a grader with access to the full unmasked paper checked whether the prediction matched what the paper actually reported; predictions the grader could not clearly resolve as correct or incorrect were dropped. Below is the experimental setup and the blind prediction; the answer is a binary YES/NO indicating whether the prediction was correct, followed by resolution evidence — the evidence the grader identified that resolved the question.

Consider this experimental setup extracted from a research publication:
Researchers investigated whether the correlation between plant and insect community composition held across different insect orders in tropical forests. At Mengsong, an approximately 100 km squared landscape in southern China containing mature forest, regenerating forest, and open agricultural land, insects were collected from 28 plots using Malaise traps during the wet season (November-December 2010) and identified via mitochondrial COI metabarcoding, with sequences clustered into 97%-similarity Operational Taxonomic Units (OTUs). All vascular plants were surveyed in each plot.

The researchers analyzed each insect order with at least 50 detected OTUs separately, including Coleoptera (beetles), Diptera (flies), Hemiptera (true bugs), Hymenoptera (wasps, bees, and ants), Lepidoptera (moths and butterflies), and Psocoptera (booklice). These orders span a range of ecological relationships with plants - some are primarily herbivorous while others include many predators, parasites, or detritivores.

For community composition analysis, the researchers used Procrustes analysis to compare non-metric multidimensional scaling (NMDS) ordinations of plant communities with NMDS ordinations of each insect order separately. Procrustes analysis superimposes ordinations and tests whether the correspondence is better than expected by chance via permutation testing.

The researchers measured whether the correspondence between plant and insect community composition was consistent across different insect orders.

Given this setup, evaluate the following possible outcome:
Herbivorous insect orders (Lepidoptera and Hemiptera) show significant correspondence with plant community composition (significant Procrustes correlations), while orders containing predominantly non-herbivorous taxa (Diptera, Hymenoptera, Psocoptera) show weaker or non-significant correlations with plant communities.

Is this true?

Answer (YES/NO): NO